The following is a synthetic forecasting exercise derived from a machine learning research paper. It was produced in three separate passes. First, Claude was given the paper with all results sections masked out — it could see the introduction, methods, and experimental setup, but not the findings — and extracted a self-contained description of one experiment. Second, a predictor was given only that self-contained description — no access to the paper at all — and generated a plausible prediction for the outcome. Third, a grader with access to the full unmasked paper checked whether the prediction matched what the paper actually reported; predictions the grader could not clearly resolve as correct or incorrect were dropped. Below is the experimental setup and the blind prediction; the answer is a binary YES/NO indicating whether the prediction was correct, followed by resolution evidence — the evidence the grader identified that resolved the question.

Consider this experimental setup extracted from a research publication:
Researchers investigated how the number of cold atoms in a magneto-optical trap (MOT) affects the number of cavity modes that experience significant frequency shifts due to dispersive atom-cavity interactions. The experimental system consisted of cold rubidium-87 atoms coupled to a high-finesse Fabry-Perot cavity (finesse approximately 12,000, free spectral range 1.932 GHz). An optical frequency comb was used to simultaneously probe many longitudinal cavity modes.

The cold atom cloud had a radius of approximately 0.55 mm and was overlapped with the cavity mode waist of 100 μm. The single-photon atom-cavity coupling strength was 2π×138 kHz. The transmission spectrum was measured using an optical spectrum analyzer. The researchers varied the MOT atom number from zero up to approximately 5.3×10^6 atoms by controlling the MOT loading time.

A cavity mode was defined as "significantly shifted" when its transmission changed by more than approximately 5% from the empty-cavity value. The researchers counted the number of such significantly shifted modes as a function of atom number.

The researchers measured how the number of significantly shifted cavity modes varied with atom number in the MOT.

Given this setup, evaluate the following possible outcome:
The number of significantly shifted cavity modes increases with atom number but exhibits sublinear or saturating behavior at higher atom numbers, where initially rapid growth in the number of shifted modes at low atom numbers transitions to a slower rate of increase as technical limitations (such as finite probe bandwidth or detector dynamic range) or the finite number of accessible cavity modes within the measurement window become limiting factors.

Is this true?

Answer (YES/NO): NO